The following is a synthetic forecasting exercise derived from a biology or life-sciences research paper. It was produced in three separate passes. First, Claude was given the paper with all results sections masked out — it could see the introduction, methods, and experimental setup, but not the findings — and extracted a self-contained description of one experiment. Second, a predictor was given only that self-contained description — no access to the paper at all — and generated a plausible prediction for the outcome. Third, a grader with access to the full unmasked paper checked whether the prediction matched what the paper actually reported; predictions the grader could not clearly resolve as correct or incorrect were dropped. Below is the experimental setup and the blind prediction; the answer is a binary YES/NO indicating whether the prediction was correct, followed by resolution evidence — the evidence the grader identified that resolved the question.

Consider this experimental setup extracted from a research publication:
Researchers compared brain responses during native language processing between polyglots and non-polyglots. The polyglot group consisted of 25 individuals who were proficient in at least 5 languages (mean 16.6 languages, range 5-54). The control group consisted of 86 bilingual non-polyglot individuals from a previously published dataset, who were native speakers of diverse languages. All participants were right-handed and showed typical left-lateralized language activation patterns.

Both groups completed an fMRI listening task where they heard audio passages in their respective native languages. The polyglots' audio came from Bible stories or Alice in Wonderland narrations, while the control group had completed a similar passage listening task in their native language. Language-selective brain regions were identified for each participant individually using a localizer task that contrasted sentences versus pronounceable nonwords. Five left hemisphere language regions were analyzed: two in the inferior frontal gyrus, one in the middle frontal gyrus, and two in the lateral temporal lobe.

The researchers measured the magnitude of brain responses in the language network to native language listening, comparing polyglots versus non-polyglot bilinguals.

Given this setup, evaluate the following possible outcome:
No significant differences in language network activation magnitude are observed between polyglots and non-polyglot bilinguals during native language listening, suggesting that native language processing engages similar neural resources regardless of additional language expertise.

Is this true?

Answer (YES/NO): NO